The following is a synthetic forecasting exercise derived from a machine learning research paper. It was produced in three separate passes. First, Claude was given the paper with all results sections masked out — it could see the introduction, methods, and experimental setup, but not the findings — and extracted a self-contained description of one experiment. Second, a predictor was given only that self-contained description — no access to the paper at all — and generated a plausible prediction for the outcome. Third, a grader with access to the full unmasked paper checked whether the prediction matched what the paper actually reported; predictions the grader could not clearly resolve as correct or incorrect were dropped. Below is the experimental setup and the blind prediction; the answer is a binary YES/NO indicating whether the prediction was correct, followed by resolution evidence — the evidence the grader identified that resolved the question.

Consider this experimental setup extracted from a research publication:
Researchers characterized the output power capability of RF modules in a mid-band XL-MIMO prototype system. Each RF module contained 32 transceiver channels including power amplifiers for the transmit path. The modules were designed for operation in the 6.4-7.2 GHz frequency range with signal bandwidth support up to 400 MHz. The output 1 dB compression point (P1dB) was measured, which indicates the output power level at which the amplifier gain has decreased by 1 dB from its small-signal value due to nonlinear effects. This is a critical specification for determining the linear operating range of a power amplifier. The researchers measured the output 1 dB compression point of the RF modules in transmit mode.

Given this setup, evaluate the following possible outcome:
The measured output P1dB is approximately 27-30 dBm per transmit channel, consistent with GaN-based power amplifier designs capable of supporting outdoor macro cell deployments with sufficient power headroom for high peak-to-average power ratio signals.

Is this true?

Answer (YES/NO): NO